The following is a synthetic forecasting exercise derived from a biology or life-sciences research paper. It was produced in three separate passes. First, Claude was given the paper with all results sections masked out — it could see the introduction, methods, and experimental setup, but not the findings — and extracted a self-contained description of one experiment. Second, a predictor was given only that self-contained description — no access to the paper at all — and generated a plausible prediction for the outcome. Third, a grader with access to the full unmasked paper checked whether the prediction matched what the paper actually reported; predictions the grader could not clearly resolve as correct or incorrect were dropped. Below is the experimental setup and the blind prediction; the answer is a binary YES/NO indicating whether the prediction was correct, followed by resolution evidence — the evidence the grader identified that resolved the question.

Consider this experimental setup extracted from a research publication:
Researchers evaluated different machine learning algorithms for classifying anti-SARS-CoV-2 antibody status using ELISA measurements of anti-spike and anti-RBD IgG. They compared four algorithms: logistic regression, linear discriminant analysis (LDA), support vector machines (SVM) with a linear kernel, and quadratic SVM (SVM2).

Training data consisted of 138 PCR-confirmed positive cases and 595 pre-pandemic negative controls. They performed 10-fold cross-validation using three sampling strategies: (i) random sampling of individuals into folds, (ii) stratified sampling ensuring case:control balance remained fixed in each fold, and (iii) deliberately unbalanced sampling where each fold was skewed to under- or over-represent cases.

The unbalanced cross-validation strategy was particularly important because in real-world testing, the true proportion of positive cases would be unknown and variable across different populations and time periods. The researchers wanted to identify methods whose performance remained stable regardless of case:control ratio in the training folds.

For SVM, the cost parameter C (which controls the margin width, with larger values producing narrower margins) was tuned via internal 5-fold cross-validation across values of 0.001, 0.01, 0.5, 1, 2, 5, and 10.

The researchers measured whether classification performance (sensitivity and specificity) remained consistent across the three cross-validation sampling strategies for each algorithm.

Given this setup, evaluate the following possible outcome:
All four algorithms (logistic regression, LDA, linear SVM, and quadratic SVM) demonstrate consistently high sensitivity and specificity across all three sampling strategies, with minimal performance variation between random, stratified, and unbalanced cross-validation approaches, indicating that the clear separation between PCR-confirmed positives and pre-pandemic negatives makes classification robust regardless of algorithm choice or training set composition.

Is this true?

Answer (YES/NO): NO